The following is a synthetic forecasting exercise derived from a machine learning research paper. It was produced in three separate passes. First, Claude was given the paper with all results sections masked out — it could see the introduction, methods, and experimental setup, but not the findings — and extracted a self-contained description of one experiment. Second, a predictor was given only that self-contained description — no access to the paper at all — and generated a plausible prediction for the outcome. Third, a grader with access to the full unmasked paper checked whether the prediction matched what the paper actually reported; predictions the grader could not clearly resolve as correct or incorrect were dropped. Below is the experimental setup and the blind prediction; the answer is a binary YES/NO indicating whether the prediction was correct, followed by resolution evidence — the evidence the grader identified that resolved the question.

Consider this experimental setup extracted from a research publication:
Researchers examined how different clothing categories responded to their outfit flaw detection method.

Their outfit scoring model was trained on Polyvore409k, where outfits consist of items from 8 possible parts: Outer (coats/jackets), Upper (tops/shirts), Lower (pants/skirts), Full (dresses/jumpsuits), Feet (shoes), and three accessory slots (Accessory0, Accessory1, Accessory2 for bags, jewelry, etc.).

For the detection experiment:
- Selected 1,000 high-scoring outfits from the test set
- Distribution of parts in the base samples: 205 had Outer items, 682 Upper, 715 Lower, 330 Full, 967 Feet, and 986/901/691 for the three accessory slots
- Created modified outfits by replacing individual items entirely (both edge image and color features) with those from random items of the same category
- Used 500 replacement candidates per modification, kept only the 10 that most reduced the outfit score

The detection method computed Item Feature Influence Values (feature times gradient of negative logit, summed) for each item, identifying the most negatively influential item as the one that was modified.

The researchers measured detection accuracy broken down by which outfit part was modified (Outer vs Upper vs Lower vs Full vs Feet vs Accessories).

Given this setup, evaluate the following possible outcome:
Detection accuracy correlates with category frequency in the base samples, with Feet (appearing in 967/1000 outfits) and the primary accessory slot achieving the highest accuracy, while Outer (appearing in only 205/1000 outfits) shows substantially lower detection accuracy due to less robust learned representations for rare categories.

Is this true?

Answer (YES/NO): NO